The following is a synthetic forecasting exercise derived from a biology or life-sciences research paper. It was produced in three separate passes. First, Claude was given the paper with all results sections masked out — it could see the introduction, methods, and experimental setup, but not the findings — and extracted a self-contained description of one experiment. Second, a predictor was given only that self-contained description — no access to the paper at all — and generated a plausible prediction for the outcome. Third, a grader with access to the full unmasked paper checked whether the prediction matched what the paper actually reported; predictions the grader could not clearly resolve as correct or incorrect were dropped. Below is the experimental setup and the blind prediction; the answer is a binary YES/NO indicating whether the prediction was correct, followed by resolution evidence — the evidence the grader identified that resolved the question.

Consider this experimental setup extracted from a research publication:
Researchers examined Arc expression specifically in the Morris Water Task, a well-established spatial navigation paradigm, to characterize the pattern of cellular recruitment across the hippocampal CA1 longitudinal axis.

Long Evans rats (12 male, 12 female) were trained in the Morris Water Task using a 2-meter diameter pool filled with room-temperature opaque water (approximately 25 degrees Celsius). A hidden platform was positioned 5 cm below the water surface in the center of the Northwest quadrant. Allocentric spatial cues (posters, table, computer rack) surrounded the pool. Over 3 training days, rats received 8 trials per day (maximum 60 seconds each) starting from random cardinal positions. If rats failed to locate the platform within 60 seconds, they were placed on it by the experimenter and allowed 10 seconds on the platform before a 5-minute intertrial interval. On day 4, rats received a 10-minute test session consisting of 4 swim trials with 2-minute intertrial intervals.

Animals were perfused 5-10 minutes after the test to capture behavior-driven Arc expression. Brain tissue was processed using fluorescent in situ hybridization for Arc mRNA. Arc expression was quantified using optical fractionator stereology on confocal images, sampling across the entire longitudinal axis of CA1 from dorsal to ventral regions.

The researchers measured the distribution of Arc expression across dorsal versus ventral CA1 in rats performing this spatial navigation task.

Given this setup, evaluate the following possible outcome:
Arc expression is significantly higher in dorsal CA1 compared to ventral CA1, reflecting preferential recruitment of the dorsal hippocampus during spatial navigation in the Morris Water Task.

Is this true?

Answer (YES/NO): YES